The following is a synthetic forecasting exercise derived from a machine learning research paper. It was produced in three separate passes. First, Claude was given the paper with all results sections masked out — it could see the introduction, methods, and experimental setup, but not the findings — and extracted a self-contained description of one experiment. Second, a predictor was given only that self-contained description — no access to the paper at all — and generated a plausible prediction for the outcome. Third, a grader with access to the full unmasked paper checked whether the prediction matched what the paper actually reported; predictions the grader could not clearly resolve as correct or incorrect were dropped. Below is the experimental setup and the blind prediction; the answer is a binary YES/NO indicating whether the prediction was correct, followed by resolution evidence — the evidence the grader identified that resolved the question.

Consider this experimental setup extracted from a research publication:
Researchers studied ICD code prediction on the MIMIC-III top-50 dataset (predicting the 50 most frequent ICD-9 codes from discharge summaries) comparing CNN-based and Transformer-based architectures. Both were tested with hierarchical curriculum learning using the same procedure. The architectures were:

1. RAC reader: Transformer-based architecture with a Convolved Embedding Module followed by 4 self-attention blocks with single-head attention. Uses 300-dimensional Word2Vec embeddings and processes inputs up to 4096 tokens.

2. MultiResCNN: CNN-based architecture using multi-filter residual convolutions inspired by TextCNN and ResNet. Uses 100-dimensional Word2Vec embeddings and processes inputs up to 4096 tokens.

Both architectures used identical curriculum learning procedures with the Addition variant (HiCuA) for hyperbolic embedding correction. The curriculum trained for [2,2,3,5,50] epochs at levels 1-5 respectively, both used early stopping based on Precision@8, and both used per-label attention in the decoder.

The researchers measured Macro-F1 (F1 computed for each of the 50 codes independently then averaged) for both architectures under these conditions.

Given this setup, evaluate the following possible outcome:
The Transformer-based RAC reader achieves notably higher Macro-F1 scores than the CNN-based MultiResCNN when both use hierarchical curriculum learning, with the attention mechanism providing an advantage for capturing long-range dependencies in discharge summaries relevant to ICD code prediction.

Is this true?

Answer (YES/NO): NO